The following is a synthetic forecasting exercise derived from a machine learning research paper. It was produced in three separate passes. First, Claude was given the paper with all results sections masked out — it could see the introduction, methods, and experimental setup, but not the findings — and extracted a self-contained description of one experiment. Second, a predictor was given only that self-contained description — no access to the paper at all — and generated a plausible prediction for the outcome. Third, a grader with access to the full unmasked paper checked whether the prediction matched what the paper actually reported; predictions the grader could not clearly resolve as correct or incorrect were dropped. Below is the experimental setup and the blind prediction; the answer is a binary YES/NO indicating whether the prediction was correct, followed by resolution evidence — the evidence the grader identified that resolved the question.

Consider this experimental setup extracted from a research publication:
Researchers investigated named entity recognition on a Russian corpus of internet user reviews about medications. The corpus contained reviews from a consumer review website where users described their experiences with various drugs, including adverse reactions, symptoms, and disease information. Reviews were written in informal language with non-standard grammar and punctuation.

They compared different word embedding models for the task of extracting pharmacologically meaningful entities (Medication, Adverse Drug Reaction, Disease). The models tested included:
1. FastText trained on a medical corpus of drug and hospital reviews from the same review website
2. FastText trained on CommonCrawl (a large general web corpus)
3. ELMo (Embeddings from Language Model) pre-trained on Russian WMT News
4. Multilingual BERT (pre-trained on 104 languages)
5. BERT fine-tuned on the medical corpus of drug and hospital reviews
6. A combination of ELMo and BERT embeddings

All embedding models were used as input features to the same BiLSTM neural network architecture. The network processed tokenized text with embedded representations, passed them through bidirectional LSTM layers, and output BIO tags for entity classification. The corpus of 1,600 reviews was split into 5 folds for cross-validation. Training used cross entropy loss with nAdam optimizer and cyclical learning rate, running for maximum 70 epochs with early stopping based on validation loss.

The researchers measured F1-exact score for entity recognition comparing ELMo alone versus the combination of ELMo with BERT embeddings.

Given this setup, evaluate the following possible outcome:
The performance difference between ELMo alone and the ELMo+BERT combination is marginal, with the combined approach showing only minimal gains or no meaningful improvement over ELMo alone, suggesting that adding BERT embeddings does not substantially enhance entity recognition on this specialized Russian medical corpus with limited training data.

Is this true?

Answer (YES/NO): NO